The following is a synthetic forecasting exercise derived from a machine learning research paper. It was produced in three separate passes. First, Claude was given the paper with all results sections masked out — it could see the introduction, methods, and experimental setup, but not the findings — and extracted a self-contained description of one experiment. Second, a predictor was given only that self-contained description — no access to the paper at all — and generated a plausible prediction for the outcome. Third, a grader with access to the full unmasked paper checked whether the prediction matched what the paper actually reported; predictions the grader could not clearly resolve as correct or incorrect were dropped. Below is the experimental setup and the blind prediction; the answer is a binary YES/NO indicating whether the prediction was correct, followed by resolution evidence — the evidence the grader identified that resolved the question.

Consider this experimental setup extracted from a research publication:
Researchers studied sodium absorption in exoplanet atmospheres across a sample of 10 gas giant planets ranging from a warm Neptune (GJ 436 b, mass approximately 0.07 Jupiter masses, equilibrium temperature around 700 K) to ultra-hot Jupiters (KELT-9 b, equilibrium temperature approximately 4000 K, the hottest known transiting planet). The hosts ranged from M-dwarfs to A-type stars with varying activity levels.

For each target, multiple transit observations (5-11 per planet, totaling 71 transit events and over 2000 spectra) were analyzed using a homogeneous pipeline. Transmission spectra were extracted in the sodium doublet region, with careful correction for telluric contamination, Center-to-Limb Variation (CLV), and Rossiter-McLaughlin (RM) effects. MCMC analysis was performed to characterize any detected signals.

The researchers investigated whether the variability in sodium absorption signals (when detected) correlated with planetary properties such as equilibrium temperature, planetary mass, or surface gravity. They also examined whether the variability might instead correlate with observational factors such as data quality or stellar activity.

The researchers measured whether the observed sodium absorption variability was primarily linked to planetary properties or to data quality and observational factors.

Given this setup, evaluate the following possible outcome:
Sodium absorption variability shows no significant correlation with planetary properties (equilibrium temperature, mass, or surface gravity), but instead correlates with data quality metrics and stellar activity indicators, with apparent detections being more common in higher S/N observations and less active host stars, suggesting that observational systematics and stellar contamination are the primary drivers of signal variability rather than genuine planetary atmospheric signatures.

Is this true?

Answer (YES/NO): YES